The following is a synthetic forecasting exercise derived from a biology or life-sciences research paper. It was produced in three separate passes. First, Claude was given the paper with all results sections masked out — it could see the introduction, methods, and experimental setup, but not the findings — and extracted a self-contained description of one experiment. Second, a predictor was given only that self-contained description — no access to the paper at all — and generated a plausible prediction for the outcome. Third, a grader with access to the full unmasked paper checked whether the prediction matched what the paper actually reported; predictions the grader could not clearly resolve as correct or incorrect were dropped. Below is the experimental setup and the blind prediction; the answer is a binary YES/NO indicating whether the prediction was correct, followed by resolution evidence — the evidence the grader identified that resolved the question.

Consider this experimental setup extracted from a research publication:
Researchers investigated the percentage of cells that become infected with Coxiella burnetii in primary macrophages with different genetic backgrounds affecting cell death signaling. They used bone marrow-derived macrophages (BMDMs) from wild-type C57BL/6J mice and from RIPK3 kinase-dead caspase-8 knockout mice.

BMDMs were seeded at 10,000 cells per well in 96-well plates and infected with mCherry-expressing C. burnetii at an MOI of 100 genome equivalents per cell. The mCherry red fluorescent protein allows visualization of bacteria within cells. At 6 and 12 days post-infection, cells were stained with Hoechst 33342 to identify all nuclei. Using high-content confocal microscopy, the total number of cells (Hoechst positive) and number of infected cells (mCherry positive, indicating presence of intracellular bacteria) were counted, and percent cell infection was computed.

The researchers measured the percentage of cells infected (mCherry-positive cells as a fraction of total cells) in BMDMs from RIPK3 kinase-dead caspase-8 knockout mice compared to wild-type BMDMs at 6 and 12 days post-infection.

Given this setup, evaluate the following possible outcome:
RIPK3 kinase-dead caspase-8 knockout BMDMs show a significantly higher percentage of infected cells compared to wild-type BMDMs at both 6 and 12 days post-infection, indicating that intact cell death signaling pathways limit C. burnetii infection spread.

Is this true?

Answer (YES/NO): NO